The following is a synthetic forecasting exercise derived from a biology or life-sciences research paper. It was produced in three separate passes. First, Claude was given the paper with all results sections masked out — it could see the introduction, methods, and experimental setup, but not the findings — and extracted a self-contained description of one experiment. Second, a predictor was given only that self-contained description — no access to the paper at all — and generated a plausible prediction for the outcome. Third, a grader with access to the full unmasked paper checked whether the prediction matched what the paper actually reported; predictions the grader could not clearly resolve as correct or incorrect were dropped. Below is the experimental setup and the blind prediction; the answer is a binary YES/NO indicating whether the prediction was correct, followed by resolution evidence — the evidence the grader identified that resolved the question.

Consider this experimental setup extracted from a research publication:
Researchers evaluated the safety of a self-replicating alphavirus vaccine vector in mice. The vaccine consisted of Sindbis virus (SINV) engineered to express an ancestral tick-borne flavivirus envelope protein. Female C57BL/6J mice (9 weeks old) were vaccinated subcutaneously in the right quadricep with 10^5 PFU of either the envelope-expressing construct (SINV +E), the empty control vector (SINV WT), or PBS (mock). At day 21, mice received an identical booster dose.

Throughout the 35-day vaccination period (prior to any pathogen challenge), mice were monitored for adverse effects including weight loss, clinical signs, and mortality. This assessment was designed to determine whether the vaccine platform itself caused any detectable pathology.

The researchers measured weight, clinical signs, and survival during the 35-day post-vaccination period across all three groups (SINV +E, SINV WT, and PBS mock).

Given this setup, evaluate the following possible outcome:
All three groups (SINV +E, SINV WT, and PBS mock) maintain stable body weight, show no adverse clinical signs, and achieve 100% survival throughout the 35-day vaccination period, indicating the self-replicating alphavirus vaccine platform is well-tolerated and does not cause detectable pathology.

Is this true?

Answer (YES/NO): YES